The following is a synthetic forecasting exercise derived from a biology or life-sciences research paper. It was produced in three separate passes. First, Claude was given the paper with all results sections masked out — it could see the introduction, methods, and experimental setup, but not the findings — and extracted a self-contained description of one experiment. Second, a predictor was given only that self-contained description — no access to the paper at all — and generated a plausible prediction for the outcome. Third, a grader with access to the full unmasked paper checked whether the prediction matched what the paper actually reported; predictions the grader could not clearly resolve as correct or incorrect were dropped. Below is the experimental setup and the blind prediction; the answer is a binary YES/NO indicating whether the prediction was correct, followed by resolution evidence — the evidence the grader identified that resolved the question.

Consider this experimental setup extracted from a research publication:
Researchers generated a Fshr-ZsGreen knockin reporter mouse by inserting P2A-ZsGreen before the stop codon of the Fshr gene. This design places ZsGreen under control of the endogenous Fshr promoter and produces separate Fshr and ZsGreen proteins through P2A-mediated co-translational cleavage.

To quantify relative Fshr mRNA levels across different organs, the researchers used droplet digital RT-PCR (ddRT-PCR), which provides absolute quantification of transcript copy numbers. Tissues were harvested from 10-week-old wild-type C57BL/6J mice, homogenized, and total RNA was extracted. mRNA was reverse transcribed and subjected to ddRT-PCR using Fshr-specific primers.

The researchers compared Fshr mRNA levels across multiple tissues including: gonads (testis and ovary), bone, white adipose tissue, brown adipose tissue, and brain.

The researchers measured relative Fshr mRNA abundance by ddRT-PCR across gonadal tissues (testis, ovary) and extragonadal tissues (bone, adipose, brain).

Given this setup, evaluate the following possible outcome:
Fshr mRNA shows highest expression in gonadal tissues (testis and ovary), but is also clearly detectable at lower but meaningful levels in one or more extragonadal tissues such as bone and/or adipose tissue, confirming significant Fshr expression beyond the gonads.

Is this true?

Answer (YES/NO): NO